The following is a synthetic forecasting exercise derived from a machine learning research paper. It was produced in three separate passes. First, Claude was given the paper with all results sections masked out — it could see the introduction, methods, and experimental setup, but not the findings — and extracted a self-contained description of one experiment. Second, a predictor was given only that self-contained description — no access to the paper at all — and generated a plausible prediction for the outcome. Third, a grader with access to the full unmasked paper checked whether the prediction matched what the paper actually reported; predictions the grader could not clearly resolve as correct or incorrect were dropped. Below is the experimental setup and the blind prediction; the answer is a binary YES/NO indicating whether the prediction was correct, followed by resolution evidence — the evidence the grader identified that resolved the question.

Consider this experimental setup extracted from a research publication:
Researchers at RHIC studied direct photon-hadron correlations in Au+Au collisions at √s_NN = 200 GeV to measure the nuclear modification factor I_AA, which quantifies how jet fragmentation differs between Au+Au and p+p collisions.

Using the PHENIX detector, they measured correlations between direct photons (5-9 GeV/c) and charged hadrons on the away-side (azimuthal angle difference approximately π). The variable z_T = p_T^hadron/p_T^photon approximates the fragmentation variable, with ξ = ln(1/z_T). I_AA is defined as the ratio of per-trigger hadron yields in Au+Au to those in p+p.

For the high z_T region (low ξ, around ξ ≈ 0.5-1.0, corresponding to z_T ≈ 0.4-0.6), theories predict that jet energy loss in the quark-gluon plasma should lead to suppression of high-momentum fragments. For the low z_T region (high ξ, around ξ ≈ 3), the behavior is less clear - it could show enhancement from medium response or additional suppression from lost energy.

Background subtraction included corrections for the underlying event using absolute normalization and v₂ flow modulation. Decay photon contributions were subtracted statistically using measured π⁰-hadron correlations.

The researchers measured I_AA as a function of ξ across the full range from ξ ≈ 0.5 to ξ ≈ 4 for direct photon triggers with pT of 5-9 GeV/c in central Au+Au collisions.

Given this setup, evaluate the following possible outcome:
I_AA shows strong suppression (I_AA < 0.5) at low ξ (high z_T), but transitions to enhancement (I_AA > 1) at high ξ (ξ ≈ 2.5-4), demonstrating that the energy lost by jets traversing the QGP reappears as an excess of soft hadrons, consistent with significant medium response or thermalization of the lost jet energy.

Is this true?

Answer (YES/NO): YES